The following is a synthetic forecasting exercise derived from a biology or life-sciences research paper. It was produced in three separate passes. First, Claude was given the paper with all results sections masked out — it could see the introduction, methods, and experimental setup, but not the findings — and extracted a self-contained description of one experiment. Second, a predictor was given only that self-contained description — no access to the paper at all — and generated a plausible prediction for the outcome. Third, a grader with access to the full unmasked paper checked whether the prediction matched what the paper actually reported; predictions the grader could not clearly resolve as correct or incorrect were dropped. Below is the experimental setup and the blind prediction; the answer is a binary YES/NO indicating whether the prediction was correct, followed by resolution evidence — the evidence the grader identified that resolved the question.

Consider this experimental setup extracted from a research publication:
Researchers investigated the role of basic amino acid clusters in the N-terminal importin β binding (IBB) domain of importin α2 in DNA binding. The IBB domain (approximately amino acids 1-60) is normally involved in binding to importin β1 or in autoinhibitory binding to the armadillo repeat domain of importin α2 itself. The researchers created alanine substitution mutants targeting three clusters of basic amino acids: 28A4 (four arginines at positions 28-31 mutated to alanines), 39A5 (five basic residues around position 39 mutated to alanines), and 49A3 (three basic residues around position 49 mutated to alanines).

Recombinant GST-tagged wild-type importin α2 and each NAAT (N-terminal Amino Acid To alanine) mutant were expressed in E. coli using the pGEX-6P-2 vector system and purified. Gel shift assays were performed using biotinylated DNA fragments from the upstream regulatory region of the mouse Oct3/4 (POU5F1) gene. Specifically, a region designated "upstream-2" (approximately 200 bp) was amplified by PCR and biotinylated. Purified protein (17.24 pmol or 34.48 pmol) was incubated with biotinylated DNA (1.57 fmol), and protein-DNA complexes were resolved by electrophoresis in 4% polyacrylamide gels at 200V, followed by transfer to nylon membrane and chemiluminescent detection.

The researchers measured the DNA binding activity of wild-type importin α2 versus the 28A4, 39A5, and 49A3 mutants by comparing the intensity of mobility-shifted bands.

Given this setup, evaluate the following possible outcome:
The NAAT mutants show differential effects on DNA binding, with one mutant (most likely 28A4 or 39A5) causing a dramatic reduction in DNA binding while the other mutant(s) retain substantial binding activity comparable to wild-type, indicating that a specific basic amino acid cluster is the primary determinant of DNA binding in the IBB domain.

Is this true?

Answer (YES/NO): NO